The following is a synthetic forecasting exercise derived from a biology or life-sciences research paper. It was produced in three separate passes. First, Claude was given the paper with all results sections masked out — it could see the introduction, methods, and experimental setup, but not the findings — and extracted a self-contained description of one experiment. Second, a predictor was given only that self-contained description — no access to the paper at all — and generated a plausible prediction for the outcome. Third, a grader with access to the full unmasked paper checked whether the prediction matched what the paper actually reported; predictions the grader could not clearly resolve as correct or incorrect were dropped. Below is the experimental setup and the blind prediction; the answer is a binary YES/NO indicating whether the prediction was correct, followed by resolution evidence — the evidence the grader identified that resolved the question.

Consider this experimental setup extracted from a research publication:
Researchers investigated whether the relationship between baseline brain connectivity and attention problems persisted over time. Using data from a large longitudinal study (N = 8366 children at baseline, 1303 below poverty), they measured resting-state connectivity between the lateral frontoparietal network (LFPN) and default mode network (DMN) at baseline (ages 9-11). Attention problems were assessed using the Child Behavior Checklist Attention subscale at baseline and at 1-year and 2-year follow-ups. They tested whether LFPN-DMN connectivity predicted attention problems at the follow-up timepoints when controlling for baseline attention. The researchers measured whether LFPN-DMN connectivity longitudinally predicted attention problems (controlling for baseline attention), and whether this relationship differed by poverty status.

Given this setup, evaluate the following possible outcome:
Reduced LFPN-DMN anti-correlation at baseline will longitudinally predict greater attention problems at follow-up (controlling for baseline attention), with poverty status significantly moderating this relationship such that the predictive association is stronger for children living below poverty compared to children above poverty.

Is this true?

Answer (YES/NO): NO